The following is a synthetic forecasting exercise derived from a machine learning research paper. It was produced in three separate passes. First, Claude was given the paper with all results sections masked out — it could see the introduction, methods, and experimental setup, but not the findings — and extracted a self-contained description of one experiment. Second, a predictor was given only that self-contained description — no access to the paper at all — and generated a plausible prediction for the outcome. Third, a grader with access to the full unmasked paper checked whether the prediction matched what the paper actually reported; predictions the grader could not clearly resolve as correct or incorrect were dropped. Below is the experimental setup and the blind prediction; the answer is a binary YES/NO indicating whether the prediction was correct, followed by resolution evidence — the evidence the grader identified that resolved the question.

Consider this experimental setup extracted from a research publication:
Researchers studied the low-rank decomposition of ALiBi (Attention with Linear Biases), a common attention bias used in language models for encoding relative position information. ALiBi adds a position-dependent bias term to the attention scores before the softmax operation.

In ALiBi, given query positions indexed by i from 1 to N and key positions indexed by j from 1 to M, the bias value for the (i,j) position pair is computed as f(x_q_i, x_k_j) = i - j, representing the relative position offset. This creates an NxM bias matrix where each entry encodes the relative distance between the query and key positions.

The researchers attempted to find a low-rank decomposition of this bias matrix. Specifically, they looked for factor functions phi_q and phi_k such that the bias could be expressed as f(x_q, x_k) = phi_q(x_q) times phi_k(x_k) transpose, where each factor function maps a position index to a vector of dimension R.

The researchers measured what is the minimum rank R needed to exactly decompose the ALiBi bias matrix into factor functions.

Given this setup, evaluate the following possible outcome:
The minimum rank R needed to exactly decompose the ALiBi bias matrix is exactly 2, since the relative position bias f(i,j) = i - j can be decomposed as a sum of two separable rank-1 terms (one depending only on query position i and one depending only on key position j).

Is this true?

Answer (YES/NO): YES